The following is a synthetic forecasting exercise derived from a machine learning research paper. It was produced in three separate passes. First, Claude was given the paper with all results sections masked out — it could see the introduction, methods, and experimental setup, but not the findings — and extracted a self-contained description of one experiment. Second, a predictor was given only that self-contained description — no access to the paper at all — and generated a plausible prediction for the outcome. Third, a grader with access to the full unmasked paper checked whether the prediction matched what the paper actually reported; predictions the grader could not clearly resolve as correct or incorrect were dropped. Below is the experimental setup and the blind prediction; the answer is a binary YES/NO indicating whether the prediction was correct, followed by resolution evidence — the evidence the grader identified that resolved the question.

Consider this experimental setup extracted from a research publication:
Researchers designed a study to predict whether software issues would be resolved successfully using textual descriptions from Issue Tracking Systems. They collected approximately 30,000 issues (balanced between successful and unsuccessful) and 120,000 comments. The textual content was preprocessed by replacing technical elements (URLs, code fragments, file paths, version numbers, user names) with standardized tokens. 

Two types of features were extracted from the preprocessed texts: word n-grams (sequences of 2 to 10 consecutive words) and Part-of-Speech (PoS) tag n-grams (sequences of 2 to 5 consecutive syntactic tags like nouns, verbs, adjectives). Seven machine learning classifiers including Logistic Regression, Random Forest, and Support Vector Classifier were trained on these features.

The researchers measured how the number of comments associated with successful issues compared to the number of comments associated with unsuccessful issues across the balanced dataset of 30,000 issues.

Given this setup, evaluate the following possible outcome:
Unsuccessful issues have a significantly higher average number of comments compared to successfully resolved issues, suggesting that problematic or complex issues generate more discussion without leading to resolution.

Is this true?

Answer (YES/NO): NO